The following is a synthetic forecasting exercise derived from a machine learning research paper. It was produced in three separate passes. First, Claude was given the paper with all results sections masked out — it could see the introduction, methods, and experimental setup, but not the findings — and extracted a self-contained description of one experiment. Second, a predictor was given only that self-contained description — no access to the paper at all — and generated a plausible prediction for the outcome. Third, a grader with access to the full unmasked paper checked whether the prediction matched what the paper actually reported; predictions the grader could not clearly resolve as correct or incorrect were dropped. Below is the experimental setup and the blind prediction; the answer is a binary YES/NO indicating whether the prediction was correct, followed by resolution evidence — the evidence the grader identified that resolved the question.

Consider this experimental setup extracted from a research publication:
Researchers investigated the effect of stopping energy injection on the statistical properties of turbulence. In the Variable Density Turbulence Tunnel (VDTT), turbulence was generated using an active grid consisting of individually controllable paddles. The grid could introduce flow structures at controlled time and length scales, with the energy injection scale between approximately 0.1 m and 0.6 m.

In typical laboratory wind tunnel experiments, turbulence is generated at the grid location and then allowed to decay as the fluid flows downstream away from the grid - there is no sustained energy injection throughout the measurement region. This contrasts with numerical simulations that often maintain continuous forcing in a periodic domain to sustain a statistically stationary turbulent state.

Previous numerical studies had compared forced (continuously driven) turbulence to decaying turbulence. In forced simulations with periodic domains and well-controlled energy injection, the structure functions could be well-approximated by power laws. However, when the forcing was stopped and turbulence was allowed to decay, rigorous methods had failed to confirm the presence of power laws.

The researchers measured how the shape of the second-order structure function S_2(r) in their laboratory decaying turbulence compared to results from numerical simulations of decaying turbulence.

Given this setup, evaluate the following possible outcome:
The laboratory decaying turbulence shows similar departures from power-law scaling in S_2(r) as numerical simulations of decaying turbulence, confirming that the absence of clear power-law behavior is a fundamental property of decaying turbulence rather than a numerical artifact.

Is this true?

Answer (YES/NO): YES